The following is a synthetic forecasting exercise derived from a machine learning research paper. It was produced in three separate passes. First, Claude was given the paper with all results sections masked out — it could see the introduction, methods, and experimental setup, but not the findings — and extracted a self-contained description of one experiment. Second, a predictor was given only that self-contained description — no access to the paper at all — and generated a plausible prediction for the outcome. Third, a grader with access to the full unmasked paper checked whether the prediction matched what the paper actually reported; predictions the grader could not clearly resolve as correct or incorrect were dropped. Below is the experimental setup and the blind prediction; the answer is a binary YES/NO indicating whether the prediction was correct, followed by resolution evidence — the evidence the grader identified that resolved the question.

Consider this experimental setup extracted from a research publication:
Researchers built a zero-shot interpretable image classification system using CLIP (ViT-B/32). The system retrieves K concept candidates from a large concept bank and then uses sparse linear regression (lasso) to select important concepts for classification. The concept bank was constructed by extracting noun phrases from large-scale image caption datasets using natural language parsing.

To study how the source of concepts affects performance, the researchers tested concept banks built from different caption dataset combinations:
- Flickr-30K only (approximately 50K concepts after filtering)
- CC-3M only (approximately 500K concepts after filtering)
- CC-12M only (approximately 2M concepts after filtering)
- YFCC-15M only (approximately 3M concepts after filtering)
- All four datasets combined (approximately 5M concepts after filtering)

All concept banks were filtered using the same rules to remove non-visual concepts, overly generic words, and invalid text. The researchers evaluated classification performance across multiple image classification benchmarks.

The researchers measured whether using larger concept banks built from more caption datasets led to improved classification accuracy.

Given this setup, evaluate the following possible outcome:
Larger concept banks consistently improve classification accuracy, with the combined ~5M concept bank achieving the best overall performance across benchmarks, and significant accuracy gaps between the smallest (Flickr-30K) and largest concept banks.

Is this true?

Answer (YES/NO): NO